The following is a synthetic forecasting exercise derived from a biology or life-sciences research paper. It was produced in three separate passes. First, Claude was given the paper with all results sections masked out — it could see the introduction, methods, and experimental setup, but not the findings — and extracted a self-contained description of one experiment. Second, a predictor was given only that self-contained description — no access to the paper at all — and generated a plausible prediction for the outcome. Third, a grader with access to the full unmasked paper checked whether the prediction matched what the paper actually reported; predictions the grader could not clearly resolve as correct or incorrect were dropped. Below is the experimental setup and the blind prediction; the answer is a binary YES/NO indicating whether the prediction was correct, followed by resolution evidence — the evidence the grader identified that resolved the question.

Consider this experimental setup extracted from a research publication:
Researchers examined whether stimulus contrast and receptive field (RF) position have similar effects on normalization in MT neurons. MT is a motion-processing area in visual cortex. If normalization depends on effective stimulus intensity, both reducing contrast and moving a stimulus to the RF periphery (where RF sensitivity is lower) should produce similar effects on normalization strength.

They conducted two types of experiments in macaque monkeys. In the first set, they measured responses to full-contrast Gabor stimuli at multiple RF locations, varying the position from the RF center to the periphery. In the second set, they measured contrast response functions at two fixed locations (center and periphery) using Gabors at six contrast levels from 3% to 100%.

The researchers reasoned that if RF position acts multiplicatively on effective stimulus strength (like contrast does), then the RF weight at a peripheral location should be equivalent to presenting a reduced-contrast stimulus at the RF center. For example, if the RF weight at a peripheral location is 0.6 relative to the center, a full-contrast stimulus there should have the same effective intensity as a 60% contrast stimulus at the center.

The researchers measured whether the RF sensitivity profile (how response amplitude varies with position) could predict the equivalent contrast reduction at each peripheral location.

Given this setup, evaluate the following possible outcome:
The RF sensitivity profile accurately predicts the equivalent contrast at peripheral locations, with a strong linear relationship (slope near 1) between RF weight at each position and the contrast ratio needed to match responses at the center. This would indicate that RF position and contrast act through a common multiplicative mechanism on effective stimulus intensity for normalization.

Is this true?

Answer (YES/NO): NO